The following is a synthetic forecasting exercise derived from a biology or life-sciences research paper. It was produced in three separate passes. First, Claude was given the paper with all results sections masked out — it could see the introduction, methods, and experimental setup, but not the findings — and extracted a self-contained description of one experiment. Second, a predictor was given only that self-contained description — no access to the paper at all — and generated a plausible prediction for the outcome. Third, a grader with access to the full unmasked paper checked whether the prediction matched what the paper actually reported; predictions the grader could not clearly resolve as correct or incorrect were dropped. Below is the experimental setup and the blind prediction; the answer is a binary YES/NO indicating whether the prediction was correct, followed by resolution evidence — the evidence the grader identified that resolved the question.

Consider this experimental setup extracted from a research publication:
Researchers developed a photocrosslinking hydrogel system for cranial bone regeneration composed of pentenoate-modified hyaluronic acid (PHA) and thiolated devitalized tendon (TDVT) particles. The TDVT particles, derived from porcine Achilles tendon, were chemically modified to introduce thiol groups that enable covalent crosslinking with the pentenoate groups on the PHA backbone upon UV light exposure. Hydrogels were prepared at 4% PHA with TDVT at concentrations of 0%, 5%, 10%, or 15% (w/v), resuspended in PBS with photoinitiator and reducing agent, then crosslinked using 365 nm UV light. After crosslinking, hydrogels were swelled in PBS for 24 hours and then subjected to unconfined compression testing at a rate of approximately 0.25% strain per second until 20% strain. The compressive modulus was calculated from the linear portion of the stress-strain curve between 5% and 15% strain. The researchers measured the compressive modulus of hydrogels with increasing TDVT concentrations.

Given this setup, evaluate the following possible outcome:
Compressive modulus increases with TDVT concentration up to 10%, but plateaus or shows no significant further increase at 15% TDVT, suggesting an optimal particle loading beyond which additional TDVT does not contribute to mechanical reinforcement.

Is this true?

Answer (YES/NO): YES